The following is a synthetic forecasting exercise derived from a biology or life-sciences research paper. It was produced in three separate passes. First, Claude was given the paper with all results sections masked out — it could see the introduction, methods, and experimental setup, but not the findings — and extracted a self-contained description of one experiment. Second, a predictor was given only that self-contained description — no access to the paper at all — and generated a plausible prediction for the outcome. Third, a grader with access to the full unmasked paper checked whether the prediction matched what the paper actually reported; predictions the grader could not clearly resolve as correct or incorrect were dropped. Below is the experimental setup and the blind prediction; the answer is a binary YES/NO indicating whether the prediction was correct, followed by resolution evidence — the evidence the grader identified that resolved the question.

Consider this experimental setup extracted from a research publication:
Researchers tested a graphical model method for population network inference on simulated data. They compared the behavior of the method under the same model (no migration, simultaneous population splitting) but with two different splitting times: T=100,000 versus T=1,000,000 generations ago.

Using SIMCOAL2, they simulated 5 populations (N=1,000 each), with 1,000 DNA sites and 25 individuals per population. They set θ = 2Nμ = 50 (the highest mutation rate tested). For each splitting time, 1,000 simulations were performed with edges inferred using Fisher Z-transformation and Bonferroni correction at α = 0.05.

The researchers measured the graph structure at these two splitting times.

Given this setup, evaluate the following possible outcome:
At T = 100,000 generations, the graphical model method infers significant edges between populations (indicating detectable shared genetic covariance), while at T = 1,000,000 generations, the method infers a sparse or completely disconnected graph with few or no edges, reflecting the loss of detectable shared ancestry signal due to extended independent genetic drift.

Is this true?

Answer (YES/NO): NO